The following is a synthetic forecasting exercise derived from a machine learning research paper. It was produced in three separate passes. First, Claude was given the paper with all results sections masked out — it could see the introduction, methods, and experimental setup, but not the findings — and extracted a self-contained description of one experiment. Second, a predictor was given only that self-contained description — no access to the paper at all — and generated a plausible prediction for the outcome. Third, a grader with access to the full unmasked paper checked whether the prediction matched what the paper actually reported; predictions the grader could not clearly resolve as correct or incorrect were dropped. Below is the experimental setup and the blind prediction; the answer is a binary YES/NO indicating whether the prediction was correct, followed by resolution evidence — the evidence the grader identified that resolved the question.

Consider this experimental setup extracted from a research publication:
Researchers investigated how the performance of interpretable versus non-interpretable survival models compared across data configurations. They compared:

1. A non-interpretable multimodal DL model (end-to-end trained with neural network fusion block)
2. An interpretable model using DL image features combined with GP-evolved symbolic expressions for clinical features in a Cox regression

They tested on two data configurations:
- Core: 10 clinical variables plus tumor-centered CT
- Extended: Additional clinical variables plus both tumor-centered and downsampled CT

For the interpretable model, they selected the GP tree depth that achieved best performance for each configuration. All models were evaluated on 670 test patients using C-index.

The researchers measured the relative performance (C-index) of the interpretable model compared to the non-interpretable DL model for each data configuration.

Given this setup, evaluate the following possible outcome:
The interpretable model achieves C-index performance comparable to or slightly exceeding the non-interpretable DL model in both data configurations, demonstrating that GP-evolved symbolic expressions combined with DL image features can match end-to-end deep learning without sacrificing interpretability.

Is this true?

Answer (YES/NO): NO